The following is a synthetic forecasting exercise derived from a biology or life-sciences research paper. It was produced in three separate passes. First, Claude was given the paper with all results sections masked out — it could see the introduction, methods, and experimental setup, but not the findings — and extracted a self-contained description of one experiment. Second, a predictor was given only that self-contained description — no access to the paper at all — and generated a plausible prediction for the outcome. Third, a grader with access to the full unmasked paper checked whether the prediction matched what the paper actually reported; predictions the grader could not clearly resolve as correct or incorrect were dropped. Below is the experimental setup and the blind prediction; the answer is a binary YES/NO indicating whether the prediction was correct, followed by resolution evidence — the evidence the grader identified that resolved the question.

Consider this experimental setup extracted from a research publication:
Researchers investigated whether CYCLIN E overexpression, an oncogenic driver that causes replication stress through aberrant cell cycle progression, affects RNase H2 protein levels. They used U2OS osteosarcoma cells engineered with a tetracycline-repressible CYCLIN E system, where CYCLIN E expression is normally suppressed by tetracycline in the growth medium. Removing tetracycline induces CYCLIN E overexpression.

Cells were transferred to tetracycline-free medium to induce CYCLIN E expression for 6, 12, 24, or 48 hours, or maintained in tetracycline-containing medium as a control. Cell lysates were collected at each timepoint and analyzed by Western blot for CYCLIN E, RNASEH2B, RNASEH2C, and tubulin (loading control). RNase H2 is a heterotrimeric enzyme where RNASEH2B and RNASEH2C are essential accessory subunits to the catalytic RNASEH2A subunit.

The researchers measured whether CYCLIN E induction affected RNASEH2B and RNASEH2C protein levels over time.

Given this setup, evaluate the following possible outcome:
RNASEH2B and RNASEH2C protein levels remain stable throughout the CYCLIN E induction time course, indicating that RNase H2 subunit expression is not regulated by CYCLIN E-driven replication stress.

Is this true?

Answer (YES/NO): NO